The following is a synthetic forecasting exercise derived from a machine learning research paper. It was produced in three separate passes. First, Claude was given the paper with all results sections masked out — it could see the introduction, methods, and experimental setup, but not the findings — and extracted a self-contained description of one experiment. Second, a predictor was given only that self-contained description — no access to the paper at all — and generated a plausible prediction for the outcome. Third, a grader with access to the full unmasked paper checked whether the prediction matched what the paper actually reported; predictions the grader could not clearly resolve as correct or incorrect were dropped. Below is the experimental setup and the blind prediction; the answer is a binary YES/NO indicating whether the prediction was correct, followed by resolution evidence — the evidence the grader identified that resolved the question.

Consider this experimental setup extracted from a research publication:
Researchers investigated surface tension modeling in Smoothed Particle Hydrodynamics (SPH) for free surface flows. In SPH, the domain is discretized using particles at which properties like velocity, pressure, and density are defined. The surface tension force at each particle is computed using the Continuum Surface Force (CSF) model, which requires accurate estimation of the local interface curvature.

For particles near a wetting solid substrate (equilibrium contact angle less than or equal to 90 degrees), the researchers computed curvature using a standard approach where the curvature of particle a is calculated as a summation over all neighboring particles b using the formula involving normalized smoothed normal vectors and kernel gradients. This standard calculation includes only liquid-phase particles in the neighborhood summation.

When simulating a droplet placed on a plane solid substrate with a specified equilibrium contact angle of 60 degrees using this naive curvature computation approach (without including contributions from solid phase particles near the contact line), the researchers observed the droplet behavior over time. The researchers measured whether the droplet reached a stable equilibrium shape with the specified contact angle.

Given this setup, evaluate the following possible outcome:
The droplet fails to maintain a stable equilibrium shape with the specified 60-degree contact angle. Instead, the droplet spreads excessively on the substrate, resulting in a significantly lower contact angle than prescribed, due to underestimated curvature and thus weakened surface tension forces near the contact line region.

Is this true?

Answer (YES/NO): YES